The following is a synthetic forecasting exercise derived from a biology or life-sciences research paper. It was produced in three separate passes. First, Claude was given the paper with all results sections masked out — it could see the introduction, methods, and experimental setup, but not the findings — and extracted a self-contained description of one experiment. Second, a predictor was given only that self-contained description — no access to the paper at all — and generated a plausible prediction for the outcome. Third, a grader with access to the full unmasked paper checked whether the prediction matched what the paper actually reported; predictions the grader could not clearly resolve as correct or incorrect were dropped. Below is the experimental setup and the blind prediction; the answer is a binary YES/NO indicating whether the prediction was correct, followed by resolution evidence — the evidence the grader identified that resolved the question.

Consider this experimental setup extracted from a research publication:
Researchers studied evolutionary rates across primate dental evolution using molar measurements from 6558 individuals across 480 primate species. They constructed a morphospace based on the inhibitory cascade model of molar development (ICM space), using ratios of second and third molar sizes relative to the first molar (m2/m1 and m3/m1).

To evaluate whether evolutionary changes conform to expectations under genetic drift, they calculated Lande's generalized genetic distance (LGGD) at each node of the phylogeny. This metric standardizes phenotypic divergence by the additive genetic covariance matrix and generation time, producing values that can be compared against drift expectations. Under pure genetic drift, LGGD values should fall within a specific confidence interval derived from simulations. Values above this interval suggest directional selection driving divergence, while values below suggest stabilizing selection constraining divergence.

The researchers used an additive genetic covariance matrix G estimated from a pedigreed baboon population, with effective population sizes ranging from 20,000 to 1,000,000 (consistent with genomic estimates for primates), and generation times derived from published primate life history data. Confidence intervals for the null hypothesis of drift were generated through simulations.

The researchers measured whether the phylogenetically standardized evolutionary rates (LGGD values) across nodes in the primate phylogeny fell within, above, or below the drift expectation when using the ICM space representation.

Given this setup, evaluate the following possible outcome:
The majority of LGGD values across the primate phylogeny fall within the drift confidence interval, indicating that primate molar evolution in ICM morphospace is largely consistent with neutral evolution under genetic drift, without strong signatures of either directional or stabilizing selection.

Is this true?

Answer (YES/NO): NO